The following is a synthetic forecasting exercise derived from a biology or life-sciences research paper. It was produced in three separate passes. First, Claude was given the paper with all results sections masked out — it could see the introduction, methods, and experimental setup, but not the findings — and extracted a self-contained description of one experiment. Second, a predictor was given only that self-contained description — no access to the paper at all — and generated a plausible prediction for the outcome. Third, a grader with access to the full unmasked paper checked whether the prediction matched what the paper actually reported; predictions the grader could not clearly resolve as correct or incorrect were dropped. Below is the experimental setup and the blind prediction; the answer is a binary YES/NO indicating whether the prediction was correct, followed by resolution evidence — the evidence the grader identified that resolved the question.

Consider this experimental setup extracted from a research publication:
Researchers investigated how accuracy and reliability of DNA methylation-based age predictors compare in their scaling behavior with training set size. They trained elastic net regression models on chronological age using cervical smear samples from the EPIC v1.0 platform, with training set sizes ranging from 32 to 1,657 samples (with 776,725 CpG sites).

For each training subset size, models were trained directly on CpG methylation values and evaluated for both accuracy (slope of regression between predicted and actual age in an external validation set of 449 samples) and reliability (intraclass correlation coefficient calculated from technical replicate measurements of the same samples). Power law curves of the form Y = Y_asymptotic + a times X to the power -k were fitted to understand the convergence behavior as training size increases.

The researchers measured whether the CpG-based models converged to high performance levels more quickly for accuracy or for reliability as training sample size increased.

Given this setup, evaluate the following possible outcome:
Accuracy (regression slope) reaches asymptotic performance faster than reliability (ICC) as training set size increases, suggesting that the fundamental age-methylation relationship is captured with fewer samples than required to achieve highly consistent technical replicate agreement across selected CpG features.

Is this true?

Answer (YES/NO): NO